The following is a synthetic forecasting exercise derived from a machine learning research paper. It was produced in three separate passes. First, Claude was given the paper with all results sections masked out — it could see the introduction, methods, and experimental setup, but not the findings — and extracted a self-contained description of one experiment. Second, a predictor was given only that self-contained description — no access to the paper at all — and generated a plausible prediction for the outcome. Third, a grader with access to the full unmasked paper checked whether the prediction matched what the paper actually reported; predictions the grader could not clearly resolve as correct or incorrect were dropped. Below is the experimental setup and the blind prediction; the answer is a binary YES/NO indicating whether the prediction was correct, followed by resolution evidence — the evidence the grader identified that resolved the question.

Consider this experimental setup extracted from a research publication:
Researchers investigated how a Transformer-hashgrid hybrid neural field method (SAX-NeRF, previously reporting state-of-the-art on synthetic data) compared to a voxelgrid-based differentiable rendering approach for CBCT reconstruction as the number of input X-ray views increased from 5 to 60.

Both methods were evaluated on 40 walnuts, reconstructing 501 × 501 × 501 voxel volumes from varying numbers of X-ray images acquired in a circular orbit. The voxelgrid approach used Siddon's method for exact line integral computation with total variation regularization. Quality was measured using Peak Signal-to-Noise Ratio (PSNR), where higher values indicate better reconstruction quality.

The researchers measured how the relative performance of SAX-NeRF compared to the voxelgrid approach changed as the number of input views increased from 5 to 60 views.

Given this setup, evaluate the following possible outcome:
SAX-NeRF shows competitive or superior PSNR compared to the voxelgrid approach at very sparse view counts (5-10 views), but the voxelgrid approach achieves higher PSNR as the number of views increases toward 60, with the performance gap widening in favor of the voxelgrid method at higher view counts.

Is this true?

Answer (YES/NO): NO